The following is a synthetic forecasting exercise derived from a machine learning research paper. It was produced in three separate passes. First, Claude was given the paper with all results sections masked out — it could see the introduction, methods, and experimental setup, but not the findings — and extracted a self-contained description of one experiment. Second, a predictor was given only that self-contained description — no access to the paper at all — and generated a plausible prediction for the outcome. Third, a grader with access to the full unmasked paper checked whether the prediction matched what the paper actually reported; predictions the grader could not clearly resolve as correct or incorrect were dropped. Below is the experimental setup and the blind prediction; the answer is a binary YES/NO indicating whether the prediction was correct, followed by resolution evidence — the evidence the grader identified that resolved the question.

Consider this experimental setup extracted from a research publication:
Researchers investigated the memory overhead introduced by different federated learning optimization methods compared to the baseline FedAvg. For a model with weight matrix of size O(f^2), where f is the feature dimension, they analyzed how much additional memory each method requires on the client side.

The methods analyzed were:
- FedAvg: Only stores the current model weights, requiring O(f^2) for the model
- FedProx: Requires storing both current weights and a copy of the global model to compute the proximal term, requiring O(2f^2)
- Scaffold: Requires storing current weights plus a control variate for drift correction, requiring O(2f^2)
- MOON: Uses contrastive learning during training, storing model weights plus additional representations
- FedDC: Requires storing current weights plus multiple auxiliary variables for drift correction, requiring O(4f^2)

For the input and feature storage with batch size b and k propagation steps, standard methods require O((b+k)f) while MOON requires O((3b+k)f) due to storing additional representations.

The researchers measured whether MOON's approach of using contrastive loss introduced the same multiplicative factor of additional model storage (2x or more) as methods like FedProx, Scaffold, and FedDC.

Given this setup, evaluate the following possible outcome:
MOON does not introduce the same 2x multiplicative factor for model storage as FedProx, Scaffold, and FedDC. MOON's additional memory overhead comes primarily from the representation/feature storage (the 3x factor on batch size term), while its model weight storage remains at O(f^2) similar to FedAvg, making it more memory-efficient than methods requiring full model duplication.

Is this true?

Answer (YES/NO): YES